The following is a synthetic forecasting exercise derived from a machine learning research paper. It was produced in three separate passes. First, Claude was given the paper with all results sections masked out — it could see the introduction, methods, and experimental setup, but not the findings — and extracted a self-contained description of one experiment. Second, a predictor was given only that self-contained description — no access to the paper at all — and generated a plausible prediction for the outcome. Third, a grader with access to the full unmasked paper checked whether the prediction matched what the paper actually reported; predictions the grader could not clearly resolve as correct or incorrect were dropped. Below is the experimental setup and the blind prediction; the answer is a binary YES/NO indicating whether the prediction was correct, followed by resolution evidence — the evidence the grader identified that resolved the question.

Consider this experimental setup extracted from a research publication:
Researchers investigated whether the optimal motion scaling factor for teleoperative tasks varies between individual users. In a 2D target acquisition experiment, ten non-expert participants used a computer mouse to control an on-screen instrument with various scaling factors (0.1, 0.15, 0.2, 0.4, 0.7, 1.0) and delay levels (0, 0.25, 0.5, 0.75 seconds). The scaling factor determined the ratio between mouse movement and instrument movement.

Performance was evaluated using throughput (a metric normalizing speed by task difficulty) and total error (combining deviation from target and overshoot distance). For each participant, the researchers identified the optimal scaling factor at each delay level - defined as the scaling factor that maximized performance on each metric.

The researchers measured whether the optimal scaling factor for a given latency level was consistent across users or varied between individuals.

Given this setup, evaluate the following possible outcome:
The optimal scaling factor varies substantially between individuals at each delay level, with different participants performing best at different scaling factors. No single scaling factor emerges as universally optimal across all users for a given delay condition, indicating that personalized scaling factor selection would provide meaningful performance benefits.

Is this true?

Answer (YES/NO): YES